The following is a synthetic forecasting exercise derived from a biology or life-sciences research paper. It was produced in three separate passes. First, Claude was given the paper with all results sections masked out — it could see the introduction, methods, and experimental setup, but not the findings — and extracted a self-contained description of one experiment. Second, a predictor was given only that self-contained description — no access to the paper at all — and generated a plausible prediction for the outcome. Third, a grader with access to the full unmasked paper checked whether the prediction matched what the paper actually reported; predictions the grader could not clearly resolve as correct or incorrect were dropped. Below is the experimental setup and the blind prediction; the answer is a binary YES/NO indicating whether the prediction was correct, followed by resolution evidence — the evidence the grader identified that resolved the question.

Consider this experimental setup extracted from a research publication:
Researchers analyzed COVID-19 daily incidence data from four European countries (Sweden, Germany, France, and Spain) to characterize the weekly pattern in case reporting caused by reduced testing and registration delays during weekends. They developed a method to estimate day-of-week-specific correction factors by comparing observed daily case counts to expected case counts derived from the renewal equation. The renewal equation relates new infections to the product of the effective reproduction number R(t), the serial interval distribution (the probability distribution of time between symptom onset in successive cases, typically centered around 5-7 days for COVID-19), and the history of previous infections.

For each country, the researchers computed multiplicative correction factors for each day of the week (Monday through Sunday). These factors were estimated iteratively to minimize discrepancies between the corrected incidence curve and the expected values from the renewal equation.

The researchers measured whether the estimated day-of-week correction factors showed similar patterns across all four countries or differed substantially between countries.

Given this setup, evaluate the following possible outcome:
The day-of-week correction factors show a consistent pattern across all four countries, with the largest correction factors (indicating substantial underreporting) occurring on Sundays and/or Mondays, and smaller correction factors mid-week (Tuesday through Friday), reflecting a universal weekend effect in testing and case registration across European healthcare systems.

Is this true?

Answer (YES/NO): NO